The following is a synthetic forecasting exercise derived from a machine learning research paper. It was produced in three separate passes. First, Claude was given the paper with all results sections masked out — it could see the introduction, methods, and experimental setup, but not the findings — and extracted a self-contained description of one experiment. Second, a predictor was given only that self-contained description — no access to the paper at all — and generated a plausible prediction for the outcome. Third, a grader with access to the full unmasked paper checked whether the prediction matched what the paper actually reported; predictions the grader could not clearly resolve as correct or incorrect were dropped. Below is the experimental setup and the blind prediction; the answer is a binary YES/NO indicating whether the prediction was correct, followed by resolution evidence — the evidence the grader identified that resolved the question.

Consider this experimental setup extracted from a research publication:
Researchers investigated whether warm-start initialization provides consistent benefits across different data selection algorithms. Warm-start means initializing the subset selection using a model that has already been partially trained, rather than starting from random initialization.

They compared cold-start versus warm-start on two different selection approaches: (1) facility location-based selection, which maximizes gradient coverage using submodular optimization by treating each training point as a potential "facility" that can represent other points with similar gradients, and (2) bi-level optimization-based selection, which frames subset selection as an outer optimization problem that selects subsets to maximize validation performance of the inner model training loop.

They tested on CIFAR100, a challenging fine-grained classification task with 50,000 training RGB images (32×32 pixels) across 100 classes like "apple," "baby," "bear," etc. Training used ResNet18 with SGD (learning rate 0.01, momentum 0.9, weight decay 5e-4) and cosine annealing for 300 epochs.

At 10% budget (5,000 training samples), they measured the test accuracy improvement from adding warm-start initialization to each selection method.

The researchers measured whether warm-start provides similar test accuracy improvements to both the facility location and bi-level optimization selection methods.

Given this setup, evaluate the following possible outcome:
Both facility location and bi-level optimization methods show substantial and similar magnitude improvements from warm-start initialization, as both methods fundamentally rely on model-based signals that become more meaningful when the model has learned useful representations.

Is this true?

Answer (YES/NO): NO